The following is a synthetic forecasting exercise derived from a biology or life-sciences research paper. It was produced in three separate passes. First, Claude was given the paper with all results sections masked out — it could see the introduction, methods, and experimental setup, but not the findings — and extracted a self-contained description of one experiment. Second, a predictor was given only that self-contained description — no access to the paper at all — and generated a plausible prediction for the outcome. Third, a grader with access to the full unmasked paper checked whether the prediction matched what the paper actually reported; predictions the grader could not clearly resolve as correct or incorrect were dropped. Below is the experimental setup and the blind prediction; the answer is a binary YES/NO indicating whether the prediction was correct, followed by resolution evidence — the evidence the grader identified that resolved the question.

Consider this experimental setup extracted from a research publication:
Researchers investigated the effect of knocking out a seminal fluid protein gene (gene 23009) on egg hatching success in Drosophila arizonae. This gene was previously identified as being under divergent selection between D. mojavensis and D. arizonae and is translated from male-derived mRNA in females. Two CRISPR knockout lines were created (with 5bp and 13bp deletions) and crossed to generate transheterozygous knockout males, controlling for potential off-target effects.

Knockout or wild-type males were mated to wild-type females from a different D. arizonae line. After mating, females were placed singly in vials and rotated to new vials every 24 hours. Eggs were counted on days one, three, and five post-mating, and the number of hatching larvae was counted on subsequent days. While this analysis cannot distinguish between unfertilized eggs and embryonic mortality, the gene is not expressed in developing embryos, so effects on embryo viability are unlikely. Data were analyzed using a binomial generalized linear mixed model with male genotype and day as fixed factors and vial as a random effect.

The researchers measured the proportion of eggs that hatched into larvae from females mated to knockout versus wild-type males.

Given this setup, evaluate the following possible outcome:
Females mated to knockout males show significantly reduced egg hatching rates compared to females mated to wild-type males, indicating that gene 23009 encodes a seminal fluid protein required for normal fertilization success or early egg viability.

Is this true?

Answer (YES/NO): YES